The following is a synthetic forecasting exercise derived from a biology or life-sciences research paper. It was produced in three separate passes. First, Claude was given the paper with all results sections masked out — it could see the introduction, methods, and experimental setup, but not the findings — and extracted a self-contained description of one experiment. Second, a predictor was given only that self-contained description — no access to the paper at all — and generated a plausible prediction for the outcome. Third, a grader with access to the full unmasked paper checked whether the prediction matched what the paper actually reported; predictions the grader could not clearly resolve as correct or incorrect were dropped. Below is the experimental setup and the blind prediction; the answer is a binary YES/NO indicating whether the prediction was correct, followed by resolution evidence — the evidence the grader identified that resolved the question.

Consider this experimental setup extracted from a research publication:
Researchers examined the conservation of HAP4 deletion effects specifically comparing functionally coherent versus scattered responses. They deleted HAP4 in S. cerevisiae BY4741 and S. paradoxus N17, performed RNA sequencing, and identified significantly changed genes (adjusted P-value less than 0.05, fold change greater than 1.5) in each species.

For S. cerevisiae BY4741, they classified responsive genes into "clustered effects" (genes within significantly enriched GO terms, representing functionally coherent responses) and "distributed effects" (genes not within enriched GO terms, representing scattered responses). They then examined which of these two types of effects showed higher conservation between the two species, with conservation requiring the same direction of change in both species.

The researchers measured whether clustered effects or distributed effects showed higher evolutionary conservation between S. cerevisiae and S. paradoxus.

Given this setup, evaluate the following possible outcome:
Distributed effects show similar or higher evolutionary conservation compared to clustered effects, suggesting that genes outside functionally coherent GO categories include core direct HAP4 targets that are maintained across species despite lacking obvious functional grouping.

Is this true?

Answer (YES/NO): NO